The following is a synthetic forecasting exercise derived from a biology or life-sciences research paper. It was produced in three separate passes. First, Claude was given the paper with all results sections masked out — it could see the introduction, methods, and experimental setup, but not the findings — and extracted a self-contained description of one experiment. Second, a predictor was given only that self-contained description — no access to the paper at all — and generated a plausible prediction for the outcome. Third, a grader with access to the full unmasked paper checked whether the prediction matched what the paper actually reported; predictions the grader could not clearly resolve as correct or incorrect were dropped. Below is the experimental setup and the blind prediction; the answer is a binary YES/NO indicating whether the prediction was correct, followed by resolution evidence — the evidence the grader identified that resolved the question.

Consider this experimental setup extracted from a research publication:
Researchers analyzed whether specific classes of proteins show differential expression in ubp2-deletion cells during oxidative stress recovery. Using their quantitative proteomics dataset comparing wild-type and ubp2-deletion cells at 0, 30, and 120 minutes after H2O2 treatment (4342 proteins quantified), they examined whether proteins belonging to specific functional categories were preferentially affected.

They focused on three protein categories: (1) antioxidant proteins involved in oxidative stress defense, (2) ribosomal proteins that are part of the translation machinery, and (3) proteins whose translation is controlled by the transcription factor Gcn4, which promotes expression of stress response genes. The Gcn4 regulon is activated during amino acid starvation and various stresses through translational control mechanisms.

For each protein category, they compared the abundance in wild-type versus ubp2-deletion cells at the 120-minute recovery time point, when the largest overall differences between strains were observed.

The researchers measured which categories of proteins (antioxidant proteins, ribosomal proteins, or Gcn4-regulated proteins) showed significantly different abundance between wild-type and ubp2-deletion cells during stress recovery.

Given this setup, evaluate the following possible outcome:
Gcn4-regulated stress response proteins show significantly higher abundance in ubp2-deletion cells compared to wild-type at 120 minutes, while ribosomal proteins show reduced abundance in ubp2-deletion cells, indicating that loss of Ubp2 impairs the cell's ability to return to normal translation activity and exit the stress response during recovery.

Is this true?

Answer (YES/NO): NO